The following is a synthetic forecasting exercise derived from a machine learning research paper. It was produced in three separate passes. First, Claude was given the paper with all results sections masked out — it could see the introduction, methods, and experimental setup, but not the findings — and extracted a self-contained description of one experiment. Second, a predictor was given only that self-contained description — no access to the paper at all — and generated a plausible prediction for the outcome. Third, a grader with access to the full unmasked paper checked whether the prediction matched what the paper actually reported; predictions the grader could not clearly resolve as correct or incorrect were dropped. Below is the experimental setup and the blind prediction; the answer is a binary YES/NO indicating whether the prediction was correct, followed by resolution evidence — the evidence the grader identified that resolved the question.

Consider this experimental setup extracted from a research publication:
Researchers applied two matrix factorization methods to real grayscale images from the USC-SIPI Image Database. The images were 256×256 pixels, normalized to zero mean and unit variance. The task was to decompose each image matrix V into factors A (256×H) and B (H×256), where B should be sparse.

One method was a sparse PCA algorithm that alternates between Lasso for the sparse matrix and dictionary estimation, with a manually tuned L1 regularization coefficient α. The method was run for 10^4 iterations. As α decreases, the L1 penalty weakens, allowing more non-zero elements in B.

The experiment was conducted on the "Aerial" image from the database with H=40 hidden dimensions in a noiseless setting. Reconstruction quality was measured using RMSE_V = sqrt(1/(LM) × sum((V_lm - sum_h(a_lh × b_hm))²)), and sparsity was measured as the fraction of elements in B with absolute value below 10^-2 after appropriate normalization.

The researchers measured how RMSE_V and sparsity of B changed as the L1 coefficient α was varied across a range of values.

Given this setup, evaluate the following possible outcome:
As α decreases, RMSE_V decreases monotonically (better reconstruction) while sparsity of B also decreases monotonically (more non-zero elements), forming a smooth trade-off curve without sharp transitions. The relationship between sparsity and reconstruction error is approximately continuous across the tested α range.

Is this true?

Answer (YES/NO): NO